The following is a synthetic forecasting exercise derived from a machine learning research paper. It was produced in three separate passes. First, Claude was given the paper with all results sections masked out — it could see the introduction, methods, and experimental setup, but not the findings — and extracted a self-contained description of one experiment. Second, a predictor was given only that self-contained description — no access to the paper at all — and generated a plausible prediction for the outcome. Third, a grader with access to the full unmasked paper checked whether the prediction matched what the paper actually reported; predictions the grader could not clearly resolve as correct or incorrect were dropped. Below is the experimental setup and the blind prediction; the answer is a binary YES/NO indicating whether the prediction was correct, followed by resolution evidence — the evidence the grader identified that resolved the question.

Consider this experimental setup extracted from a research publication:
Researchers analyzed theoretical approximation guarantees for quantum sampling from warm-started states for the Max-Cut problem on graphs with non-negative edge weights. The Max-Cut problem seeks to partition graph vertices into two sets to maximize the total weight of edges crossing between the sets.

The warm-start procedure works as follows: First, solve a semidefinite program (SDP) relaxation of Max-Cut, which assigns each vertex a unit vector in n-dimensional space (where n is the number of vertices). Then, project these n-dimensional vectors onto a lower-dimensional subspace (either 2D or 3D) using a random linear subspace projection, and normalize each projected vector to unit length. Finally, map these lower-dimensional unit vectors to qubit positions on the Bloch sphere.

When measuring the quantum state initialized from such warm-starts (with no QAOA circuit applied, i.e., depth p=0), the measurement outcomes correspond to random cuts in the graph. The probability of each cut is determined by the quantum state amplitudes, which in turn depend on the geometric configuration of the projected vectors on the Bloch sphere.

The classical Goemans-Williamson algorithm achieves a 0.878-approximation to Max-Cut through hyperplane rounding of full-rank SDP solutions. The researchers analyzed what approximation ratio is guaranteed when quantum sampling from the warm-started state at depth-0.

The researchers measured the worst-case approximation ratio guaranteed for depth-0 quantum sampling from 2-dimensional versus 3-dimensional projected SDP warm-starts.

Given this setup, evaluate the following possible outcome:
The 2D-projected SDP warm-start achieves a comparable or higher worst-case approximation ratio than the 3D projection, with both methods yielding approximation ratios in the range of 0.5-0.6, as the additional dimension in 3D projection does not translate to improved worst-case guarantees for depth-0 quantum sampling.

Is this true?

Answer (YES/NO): NO